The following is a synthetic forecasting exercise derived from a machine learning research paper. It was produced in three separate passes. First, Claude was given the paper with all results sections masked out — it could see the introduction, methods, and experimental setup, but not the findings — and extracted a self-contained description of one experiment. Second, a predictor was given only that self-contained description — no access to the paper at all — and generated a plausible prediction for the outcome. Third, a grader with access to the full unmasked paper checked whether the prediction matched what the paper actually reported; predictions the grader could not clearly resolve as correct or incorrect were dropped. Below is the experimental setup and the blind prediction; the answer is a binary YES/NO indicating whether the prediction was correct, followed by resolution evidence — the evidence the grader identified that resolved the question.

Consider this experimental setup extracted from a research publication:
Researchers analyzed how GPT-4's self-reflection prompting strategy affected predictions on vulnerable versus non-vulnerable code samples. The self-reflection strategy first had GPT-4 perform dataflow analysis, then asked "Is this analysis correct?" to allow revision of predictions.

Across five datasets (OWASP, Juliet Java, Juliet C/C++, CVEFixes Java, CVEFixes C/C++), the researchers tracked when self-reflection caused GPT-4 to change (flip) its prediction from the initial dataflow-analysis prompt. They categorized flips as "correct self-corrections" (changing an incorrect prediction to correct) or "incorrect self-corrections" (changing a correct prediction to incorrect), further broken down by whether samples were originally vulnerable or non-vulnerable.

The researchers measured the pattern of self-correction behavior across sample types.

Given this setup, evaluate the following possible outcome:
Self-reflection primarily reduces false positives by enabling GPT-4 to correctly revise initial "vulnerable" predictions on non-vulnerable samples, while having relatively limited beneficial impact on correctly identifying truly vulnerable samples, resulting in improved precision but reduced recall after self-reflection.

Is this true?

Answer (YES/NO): YES